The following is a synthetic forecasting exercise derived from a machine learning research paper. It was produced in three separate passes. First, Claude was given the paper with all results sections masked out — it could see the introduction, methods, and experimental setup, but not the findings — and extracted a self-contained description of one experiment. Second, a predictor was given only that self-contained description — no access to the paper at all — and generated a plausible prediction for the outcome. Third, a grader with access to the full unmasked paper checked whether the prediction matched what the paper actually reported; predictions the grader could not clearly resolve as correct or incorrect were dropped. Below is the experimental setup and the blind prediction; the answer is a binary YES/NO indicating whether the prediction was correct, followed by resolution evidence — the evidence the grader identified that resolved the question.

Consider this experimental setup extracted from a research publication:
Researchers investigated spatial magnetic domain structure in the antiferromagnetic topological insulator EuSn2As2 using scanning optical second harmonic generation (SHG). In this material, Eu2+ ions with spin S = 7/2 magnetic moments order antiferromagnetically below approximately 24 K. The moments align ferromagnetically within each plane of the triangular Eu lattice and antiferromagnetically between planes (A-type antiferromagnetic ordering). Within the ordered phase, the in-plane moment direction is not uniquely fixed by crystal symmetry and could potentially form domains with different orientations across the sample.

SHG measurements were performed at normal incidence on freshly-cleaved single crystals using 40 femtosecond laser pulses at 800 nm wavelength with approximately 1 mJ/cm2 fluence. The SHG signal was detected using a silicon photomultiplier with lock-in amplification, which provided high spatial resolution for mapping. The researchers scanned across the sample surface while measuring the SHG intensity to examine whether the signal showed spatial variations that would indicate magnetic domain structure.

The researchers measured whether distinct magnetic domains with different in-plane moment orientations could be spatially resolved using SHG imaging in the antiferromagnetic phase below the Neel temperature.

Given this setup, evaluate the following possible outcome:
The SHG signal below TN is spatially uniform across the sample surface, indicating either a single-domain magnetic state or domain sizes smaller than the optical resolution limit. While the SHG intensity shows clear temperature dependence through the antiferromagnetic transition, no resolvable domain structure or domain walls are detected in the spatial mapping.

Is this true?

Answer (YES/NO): NO